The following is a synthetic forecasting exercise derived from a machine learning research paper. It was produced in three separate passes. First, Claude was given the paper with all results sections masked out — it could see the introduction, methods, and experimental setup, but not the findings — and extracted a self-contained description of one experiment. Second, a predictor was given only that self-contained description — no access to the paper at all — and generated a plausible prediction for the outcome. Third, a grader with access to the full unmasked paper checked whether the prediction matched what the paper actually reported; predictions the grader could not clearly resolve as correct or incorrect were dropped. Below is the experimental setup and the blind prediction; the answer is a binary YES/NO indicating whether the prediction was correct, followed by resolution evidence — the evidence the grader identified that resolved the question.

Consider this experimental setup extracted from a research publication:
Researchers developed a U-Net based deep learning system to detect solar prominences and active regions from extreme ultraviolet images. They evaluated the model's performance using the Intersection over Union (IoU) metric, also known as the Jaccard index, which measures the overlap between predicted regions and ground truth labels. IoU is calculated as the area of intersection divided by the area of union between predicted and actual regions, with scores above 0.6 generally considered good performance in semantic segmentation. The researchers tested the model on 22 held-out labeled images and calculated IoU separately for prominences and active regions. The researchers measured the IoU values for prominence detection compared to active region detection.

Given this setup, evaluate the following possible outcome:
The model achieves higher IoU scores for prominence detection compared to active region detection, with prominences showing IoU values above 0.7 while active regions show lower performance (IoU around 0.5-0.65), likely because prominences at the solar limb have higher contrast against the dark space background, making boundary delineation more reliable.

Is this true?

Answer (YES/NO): NO